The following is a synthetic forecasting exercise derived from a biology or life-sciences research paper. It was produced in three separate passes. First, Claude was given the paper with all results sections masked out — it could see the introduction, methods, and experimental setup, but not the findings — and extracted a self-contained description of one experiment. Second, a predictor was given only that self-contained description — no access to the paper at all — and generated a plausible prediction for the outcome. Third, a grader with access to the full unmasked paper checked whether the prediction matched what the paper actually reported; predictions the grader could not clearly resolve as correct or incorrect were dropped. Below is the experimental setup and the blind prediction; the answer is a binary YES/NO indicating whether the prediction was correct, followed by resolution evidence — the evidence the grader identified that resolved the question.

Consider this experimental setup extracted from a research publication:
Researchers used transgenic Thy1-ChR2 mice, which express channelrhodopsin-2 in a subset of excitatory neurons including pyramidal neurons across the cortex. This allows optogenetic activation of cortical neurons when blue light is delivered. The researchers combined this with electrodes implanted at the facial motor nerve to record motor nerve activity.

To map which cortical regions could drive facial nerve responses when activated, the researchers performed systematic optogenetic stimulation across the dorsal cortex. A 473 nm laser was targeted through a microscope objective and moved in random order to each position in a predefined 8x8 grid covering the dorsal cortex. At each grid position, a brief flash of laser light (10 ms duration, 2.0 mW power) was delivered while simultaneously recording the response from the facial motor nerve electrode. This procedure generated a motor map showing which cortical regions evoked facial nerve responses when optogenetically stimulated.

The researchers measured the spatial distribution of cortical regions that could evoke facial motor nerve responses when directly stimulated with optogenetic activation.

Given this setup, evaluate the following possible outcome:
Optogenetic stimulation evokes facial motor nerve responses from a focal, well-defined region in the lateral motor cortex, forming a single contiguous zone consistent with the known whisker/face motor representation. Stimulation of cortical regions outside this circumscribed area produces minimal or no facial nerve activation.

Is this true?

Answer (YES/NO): NO